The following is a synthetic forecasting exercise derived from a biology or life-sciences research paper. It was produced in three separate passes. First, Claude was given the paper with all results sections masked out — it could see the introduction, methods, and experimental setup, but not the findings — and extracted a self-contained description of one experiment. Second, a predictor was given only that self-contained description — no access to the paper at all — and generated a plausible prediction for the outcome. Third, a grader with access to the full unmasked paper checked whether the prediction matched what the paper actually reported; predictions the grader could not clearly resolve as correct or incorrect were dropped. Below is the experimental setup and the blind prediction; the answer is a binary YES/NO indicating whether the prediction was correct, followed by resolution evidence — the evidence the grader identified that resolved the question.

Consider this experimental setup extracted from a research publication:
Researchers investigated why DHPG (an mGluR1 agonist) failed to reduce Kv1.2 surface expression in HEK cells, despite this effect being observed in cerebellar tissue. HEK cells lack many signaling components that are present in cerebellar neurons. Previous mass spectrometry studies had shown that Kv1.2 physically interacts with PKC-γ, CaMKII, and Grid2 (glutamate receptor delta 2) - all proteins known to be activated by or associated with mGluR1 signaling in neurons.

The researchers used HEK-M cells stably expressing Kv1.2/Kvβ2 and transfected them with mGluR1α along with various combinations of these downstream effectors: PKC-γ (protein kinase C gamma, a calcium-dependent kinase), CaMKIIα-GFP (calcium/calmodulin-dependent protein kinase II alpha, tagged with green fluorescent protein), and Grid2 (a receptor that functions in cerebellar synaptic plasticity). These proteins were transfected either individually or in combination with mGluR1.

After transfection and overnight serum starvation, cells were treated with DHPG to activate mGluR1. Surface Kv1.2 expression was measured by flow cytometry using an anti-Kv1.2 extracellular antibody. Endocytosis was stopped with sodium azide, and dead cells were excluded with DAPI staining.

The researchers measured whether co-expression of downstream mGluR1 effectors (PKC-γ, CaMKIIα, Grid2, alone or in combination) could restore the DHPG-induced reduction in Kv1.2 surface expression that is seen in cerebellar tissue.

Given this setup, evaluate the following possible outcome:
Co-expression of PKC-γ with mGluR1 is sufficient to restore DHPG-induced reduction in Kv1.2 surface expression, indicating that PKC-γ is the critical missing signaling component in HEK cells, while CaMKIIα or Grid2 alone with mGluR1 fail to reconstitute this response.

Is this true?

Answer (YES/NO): NO